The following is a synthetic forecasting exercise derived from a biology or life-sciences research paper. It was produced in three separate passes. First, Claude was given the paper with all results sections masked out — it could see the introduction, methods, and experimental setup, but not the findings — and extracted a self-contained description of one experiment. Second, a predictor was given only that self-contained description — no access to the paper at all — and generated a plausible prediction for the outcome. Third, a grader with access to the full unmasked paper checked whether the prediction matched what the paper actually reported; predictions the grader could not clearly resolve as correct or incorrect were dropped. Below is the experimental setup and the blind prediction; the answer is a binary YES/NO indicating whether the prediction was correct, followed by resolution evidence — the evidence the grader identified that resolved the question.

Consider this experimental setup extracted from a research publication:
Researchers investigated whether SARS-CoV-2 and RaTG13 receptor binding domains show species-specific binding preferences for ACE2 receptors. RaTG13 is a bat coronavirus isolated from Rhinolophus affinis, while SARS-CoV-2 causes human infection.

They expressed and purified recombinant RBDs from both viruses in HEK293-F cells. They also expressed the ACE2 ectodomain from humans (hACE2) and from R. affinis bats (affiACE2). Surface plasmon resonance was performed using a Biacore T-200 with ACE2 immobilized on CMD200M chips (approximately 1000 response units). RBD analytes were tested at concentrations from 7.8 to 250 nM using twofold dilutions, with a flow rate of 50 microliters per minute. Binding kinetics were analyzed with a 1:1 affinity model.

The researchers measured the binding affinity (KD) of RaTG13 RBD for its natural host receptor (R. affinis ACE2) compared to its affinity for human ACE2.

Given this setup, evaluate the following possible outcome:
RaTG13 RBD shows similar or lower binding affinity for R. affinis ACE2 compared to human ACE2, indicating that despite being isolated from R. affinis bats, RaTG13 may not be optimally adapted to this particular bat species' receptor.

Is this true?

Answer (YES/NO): YES